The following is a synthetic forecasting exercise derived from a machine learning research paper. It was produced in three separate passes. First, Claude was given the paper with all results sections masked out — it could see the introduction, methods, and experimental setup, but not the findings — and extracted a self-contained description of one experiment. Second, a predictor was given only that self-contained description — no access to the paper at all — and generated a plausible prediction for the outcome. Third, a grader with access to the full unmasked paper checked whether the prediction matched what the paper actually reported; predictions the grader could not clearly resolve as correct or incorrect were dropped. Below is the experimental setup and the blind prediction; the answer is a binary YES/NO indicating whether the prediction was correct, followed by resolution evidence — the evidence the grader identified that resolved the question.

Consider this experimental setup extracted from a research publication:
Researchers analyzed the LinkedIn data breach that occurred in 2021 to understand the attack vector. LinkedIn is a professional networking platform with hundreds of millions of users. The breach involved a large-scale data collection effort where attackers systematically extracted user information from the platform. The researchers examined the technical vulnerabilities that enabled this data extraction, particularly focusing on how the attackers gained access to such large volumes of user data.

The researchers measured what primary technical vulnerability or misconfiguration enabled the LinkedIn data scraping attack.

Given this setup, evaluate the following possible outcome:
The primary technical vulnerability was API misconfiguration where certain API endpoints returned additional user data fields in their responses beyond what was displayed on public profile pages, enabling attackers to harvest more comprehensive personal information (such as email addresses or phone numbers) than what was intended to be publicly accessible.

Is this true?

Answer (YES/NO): NO